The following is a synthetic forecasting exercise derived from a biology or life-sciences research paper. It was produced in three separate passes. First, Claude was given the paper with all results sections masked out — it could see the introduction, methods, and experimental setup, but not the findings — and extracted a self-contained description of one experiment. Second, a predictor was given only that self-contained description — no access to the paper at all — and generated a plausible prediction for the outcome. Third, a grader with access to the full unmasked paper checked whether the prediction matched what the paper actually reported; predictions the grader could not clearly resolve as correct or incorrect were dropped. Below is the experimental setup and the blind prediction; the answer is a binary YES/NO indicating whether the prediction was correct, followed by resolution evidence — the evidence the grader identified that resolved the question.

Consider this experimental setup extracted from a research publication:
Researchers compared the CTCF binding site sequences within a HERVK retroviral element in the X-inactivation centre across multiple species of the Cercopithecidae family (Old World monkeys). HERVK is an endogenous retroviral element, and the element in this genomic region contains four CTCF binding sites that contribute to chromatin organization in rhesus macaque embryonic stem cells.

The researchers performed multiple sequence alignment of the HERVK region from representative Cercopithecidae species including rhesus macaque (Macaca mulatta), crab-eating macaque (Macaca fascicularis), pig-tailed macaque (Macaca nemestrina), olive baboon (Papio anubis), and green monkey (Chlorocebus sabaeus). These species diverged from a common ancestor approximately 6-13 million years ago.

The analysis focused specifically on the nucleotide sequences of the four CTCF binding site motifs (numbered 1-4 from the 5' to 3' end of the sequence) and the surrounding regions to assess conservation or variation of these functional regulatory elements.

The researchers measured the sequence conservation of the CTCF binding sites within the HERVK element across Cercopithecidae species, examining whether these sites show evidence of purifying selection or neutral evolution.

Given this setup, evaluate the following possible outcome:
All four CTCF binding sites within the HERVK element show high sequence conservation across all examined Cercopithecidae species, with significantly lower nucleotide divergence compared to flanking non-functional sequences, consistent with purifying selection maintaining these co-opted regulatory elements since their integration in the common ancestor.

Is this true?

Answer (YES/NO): NO